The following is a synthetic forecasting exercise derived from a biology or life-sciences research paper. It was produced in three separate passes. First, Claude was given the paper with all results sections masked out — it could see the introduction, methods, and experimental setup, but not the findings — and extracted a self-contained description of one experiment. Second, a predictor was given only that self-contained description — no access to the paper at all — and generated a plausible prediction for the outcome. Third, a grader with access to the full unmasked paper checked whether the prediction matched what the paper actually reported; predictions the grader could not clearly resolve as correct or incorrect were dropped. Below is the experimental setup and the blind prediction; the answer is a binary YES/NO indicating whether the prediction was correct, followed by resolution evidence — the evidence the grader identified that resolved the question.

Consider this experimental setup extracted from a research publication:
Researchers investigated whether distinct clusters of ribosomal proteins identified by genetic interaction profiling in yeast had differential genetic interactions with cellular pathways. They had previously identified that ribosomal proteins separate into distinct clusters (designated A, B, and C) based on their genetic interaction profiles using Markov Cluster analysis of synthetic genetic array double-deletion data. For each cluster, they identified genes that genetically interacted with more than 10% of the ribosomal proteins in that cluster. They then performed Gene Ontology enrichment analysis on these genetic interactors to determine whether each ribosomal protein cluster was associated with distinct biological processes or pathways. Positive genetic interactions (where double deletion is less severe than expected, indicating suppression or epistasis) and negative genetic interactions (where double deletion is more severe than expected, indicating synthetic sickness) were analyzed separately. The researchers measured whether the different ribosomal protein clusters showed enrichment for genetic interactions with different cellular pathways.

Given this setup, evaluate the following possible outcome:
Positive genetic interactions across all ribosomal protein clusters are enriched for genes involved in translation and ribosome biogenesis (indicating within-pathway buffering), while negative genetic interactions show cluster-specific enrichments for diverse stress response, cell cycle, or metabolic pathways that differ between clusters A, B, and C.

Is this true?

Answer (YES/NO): NO